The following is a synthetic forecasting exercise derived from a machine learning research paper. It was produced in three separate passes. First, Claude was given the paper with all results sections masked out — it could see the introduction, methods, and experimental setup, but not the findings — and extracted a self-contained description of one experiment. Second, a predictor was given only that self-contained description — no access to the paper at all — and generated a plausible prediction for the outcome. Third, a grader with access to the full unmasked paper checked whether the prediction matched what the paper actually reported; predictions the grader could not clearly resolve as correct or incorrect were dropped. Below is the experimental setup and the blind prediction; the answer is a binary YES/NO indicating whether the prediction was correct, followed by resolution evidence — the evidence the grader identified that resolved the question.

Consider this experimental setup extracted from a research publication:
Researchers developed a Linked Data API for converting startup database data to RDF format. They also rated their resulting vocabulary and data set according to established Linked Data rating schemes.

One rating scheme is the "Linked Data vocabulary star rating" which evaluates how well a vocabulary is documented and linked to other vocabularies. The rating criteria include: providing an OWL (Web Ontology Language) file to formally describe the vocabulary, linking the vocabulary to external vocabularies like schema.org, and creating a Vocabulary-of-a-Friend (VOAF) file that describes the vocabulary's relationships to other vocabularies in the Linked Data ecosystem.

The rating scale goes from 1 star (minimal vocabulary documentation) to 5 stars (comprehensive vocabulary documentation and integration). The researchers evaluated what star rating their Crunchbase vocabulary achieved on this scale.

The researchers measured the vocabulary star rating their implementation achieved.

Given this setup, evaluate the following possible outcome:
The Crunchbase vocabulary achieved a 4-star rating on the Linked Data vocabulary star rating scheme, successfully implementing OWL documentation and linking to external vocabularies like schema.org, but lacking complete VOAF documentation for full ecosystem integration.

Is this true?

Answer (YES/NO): NO